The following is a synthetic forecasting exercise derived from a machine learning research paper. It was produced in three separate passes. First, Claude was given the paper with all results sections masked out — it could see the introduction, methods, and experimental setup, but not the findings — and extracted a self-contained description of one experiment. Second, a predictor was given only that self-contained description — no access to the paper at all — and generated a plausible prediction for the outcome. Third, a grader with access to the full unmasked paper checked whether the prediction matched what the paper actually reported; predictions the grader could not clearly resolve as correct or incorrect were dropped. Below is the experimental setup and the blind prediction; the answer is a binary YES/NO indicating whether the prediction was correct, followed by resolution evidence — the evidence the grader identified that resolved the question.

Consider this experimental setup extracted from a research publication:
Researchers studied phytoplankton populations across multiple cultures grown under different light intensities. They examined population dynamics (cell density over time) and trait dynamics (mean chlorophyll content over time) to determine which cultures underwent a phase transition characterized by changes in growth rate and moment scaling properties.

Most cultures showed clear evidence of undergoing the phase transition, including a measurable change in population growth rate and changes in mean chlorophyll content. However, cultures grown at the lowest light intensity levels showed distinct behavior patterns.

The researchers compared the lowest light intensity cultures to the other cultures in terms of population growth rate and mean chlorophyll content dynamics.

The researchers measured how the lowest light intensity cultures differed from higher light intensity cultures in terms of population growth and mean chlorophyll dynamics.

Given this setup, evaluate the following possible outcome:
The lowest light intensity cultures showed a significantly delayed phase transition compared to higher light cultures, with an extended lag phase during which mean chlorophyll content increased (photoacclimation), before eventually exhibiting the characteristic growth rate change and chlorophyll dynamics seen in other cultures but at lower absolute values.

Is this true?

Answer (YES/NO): NO